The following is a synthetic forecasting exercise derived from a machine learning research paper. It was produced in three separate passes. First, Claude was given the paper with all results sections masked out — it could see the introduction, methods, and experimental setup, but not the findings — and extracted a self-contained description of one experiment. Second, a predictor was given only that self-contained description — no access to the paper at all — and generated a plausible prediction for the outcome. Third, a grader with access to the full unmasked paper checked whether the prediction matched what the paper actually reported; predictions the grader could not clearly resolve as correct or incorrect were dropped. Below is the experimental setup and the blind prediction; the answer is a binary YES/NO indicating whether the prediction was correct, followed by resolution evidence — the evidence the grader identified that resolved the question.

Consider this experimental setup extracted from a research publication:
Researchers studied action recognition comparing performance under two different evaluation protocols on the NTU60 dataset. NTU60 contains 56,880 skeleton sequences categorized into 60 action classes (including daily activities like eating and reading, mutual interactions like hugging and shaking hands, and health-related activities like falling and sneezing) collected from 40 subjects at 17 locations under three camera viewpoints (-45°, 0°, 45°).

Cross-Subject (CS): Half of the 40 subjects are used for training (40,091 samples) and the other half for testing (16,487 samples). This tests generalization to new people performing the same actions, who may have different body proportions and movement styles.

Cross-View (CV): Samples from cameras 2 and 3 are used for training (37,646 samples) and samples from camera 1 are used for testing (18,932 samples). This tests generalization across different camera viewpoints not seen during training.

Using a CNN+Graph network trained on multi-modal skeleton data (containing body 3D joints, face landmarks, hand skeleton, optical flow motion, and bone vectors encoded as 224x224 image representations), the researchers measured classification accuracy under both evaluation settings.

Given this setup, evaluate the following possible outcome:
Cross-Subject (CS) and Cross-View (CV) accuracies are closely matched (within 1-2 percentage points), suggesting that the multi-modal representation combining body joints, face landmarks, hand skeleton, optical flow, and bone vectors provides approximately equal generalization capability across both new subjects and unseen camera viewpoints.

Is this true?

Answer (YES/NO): NO